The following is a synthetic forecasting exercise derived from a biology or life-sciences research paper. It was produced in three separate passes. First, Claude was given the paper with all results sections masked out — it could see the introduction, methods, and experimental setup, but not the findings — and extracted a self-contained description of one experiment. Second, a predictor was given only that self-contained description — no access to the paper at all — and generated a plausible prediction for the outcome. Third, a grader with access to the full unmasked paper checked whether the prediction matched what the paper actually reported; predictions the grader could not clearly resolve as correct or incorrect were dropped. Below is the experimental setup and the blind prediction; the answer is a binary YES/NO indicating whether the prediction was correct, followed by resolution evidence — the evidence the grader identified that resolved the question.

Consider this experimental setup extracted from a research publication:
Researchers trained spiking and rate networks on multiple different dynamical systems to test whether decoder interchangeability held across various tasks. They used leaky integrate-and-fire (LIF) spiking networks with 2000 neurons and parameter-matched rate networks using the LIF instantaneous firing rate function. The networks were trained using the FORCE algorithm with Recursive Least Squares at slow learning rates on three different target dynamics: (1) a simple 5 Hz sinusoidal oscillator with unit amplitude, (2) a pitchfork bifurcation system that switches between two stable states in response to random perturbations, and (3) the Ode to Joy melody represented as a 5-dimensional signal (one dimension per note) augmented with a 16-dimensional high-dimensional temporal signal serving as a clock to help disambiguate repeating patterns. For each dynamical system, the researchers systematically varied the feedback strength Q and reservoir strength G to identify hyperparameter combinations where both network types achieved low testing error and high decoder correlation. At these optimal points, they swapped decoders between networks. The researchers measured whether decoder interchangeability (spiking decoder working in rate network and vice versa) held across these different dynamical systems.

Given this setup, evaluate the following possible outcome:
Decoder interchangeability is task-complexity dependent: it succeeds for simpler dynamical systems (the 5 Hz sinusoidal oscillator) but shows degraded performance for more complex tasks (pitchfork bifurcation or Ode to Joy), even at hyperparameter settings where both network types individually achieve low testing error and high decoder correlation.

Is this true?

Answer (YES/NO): NO